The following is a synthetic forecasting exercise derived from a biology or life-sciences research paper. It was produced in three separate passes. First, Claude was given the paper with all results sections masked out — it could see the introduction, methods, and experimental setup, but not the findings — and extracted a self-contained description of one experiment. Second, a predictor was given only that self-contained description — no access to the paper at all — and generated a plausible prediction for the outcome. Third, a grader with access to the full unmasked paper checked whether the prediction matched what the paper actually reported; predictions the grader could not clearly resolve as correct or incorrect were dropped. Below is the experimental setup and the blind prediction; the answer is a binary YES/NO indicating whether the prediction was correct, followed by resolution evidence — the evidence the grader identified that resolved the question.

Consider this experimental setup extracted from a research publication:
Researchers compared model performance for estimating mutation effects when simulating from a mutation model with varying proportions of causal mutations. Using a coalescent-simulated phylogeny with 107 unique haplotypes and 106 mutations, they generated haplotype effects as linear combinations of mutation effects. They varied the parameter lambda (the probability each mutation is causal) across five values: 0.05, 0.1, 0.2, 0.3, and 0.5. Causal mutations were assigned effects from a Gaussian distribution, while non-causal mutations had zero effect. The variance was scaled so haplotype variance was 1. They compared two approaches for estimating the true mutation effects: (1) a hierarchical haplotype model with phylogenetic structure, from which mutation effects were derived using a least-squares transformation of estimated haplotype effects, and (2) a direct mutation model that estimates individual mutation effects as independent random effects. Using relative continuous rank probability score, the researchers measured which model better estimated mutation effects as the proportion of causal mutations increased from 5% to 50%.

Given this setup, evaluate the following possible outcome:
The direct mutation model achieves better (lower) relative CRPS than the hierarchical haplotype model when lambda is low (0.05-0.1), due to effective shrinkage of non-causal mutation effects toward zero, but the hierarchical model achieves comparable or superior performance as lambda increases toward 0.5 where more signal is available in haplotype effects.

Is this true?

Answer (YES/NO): YES